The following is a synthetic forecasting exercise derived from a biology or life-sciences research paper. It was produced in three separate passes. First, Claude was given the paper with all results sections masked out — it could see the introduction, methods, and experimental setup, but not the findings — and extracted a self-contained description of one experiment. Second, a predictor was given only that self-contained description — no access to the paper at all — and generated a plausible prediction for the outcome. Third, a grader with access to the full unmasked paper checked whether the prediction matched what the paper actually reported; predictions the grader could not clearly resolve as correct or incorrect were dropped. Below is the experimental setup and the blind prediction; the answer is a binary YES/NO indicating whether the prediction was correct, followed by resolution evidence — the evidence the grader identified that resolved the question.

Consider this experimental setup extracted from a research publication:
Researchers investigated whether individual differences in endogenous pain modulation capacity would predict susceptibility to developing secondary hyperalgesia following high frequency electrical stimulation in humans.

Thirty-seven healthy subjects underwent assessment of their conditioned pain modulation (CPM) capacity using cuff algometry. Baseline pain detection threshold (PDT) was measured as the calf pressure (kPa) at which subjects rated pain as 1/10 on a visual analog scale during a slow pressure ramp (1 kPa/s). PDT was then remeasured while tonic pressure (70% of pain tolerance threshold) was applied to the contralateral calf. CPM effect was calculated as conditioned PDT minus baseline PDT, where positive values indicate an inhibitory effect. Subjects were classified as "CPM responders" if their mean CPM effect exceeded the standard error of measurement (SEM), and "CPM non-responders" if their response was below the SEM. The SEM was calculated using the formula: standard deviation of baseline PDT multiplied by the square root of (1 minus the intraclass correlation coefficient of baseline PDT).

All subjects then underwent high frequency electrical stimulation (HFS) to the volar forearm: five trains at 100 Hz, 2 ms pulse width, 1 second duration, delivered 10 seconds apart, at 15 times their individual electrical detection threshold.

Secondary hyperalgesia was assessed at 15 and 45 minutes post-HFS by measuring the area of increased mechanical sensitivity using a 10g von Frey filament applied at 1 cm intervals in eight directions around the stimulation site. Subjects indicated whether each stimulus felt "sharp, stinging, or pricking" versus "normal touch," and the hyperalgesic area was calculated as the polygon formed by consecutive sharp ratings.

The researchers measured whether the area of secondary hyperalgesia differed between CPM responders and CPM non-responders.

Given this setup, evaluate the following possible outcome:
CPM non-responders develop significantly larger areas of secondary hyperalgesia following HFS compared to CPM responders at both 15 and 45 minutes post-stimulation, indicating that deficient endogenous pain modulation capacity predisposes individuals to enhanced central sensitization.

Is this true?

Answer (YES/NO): NO